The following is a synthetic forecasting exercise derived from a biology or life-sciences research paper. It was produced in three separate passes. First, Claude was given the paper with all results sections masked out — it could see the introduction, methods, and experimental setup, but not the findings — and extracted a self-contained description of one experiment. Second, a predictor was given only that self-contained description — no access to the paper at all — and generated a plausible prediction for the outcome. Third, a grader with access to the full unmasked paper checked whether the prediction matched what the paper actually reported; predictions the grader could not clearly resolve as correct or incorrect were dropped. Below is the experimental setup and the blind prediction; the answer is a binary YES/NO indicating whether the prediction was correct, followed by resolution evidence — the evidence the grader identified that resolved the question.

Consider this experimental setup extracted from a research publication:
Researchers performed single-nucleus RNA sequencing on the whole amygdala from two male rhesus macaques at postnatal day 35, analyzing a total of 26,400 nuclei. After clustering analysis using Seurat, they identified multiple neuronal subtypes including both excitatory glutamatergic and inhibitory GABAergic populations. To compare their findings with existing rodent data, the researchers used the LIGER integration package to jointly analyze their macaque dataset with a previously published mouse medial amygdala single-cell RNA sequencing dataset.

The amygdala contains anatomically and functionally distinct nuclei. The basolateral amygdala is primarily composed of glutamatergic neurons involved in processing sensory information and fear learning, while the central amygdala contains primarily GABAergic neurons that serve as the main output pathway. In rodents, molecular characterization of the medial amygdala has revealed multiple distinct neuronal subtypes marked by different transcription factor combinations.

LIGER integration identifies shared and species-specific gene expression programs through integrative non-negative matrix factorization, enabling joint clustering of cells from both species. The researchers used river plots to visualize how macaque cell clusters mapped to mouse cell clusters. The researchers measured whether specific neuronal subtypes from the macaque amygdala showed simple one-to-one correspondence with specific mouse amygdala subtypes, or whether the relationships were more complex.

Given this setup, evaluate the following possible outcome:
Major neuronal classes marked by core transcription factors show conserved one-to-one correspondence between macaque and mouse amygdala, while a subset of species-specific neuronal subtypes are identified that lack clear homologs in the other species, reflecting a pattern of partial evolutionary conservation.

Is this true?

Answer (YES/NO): NO